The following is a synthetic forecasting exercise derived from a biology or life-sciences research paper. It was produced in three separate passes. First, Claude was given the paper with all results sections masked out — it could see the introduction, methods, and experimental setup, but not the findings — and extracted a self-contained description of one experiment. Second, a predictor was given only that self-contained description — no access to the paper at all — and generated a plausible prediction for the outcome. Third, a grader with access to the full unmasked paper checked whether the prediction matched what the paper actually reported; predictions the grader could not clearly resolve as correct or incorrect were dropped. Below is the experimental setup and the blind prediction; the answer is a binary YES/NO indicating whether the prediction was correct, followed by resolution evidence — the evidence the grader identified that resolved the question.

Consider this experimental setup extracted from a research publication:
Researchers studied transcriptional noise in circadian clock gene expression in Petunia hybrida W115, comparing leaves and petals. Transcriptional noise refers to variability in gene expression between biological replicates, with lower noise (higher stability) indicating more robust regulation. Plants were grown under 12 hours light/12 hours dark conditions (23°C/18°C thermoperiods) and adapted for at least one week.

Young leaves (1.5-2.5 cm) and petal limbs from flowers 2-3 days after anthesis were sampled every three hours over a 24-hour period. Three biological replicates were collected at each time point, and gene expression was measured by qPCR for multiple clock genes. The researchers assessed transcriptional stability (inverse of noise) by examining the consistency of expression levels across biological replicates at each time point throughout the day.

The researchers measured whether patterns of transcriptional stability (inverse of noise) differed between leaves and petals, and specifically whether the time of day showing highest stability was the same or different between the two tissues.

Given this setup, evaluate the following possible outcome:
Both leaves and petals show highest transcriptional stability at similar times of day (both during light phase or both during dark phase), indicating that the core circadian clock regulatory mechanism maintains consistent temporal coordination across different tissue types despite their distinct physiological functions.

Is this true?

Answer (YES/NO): NO